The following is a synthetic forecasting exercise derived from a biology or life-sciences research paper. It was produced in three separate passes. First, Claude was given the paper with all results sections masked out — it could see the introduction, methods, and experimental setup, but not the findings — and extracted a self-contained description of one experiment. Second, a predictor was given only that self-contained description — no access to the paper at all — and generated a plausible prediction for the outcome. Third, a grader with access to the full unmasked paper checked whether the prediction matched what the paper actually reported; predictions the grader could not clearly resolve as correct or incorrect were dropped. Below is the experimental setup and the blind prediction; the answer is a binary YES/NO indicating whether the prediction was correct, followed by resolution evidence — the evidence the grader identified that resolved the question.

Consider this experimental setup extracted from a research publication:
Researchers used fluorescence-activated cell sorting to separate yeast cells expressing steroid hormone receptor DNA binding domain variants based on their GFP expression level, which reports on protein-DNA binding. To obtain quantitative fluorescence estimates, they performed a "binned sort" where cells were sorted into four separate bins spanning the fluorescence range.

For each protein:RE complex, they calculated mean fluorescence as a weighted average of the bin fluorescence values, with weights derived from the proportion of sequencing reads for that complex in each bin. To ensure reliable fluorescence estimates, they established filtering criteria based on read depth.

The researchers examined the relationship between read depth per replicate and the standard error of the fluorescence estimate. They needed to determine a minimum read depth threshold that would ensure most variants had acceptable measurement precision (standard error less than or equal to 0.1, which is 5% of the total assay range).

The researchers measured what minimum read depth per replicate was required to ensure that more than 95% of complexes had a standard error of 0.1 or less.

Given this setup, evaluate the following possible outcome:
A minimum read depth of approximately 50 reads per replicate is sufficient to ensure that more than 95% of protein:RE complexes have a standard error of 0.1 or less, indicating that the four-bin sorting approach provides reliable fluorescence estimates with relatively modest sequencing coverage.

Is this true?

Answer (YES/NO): NO